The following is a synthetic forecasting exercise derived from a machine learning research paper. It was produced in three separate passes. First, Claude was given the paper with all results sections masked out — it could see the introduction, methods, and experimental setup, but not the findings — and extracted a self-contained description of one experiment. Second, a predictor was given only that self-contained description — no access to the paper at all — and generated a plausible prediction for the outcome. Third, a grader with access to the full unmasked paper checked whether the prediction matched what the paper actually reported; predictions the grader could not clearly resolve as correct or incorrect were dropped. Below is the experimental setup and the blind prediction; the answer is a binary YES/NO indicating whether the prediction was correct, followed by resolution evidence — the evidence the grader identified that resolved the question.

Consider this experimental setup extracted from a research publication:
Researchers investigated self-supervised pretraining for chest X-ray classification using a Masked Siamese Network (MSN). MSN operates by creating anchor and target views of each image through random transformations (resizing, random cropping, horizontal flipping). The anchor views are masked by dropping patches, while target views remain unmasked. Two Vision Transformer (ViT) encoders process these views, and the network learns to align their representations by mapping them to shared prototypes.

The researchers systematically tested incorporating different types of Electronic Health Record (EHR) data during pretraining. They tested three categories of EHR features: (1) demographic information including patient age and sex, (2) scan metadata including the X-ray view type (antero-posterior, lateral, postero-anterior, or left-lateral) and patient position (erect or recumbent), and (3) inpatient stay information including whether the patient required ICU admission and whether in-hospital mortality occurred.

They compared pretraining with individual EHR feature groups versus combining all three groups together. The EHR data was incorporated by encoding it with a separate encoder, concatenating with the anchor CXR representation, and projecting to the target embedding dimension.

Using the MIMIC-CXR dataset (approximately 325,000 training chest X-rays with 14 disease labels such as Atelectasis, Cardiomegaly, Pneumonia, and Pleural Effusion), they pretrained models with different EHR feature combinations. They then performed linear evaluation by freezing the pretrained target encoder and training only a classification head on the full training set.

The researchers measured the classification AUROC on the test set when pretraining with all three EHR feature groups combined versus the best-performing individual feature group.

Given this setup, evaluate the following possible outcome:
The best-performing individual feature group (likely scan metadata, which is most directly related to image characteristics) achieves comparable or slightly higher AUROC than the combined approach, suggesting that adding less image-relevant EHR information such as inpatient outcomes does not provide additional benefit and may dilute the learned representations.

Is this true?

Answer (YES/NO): NO